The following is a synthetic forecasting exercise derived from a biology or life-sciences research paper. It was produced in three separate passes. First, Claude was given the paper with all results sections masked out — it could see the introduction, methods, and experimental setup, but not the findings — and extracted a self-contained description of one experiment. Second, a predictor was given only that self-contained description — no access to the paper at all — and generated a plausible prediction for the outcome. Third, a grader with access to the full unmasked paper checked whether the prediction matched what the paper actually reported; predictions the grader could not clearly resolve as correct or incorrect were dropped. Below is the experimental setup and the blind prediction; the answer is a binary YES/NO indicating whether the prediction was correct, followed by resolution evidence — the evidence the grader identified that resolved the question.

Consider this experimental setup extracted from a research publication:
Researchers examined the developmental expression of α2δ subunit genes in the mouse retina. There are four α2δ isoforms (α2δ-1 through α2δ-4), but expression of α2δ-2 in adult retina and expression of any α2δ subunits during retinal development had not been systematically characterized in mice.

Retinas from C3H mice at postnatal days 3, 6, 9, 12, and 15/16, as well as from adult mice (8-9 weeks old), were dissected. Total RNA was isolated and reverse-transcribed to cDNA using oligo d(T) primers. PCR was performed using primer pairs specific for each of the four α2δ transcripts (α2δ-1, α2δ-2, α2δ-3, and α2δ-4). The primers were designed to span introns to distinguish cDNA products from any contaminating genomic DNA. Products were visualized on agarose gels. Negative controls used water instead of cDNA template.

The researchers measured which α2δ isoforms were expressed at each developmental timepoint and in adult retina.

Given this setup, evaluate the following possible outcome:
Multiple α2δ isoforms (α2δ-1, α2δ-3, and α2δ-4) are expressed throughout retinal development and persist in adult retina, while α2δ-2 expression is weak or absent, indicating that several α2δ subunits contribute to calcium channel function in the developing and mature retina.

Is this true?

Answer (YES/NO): NO